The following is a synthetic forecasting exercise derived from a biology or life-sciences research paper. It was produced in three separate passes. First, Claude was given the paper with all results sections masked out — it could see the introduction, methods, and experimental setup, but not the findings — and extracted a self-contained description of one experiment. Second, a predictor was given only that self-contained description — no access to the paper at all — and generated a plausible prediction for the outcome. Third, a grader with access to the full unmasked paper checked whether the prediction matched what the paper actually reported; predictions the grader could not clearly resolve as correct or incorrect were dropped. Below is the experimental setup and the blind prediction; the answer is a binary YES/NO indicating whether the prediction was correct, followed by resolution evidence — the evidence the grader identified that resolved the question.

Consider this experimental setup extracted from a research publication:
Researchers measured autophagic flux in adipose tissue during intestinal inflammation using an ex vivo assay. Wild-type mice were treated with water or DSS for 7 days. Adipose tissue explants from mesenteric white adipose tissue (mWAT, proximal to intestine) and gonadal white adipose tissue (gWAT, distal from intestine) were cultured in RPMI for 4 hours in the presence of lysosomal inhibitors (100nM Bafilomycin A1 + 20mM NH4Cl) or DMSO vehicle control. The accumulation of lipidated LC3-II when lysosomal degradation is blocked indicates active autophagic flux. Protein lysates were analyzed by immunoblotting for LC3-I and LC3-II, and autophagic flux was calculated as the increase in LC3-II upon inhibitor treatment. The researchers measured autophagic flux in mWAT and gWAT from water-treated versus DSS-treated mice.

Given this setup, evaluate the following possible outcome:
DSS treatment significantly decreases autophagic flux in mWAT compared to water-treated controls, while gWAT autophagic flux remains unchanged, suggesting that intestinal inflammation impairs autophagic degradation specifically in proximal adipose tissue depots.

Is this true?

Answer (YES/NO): NO